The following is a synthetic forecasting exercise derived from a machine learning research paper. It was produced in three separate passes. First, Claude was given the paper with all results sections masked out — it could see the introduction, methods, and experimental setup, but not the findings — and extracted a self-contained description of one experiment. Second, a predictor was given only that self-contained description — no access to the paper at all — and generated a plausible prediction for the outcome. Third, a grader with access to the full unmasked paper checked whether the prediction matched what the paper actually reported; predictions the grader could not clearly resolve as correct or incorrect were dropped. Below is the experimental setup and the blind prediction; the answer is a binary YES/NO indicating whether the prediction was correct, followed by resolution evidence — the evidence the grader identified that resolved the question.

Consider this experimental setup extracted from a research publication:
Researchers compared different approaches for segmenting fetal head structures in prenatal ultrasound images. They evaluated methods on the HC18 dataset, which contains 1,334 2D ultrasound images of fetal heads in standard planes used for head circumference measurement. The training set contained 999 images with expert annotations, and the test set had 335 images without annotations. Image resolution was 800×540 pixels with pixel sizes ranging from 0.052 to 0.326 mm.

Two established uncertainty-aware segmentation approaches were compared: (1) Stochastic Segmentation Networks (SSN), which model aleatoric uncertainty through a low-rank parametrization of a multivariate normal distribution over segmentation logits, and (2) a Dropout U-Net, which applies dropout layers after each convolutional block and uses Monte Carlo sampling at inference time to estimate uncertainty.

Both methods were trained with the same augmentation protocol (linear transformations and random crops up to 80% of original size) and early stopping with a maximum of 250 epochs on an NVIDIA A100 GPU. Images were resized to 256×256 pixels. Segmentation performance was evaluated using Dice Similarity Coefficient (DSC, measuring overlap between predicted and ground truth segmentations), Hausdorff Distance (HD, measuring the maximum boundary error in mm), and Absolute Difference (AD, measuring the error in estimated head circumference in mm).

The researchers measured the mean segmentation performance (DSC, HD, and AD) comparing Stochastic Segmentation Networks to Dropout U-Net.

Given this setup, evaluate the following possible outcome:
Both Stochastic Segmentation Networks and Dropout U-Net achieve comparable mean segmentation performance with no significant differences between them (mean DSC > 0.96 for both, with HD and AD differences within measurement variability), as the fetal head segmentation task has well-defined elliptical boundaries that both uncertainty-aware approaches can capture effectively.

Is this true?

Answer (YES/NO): NO